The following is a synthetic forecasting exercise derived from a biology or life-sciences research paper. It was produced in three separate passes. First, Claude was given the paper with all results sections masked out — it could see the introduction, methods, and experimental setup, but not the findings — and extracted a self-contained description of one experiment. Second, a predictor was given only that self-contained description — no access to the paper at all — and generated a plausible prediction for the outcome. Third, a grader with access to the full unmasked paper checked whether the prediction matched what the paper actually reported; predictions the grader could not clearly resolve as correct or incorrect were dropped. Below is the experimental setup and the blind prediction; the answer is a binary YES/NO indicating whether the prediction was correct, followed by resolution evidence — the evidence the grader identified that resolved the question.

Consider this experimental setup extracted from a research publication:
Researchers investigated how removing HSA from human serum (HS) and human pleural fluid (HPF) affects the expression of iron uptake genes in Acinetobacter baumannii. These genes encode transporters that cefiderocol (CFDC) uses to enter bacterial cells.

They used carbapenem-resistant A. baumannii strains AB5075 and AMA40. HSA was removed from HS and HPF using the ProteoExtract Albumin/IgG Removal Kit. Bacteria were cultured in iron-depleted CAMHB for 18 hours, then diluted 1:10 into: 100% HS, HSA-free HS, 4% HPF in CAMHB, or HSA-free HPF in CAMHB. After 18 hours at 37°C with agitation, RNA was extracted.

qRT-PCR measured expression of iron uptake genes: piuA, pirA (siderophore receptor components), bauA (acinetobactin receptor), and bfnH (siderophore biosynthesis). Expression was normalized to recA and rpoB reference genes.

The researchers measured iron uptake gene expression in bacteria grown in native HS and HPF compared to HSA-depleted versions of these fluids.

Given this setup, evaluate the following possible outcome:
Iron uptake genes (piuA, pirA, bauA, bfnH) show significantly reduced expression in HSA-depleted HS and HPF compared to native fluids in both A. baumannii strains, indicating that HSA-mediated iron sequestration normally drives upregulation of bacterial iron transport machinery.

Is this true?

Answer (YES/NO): NO